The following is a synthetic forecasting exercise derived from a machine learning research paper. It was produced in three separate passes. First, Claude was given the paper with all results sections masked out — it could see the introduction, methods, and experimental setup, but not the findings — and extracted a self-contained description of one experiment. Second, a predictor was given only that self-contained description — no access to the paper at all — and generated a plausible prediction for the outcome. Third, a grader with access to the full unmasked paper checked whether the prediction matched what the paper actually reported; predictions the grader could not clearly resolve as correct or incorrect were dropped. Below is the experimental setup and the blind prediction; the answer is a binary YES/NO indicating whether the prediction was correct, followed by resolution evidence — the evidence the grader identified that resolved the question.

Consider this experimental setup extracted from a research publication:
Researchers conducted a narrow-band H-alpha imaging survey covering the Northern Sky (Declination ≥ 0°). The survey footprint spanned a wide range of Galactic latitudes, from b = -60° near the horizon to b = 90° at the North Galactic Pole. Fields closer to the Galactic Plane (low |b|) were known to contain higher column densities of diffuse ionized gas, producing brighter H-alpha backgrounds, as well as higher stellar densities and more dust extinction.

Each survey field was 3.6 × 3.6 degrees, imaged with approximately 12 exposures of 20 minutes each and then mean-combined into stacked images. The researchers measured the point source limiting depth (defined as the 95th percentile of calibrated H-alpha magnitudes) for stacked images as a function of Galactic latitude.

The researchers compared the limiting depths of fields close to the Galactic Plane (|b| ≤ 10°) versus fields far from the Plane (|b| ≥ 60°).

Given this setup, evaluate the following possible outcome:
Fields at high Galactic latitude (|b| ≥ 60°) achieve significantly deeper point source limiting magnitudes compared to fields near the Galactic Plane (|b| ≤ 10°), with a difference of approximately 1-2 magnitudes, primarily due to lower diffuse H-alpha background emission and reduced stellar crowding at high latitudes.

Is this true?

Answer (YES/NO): NO